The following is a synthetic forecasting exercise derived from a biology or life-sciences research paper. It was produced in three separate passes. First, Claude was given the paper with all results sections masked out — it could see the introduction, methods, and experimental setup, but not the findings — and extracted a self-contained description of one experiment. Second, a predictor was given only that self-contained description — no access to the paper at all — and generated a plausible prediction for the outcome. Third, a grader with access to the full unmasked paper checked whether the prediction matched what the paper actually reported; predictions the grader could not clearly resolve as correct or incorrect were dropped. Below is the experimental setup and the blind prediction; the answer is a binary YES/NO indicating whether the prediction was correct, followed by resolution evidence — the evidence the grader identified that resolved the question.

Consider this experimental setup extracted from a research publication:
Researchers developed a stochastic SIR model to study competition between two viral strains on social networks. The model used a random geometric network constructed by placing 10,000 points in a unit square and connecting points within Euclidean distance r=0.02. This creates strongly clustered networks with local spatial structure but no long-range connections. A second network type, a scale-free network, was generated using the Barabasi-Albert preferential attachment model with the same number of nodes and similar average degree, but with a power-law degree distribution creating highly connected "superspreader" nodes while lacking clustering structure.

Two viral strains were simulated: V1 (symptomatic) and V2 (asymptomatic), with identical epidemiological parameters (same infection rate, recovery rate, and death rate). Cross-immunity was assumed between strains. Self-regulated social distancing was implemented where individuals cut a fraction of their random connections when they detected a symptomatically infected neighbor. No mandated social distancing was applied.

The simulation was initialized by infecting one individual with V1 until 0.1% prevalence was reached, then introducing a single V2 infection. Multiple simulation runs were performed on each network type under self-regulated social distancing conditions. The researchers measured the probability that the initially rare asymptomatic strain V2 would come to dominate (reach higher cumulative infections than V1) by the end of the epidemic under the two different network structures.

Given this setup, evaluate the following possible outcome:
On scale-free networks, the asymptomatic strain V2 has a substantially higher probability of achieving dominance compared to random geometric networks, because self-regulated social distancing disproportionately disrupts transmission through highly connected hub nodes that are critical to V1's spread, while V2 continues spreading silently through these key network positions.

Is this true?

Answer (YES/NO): NO